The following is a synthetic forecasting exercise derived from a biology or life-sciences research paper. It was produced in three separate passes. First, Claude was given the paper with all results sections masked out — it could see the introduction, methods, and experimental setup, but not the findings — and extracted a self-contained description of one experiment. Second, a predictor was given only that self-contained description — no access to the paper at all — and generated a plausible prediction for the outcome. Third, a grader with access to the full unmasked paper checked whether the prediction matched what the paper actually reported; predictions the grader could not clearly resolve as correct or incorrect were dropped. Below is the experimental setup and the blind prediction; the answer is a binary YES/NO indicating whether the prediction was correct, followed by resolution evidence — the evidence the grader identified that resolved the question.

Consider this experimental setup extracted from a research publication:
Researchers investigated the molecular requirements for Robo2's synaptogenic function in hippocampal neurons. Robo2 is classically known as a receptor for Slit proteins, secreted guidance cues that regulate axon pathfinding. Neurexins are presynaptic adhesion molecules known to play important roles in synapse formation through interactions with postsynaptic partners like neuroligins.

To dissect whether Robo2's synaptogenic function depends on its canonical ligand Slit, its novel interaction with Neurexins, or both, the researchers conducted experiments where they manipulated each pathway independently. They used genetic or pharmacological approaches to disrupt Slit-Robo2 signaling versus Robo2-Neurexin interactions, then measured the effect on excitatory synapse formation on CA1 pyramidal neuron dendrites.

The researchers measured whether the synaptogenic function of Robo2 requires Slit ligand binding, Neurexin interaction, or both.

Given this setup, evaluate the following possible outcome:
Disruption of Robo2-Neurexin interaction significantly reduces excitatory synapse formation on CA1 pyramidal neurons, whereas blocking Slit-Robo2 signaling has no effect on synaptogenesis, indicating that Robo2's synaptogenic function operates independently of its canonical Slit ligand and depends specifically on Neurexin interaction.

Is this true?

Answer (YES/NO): NO